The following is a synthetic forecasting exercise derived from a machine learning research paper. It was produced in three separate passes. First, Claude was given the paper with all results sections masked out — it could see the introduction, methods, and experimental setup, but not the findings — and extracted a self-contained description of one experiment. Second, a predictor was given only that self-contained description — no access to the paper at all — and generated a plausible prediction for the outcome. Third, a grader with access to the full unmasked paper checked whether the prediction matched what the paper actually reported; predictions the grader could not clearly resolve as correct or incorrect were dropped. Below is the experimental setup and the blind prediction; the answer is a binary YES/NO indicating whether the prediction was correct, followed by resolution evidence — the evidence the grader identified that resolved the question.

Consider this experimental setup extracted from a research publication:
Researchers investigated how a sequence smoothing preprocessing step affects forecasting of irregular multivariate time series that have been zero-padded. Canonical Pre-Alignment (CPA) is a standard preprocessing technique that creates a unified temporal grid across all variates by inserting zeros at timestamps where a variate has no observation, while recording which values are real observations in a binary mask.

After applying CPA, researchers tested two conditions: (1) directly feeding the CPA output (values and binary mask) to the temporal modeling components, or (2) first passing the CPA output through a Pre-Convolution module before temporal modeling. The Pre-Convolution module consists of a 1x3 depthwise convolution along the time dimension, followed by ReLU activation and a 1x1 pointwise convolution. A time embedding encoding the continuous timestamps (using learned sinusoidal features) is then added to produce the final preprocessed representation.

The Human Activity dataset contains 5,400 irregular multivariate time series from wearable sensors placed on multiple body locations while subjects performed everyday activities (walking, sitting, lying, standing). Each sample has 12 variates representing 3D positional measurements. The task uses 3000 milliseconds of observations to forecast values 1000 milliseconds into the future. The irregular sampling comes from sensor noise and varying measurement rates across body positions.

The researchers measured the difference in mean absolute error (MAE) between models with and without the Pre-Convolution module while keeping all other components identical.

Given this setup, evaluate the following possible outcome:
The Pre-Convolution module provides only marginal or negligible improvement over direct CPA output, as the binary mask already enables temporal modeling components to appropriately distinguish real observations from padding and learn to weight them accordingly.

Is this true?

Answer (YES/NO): NO